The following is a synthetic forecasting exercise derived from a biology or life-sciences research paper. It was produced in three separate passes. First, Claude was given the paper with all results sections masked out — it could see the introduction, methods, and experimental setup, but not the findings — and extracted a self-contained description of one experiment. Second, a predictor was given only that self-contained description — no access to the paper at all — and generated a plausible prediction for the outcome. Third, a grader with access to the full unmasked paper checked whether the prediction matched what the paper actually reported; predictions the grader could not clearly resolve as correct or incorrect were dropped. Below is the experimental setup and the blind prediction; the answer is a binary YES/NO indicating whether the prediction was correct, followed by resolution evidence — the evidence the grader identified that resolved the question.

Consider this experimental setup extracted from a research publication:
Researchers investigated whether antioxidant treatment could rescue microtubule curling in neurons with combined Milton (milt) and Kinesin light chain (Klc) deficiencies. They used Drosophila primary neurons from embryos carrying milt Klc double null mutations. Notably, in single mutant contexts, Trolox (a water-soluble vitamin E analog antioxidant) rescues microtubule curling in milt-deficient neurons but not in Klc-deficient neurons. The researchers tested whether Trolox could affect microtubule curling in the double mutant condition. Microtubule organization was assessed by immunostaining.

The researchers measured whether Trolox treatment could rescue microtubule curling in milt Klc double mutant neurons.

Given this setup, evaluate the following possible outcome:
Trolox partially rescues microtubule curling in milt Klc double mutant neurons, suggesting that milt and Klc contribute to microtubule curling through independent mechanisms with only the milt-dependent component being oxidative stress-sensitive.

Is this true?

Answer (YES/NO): YES